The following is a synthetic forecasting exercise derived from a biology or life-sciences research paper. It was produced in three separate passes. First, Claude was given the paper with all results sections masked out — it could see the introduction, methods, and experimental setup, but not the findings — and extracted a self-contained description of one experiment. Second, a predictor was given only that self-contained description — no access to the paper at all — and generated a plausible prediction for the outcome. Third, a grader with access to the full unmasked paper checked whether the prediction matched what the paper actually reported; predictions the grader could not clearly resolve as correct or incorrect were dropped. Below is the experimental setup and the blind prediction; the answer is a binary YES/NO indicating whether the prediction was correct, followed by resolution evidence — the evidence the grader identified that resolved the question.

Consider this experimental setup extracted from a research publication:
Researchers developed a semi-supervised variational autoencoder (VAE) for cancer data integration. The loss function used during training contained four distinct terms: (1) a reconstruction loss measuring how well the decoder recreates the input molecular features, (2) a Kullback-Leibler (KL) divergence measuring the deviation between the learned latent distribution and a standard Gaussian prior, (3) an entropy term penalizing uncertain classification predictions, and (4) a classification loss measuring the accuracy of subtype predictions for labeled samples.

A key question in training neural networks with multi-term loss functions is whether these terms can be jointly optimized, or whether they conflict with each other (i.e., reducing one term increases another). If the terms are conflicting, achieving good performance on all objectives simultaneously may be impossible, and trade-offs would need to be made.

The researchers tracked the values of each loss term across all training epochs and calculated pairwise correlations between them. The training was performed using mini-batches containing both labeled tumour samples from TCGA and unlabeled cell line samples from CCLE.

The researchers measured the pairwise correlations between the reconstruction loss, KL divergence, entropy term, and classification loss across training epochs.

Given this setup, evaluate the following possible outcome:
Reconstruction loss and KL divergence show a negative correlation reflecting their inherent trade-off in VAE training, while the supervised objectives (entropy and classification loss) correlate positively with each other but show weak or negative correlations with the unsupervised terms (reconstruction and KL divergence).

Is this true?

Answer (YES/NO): NO